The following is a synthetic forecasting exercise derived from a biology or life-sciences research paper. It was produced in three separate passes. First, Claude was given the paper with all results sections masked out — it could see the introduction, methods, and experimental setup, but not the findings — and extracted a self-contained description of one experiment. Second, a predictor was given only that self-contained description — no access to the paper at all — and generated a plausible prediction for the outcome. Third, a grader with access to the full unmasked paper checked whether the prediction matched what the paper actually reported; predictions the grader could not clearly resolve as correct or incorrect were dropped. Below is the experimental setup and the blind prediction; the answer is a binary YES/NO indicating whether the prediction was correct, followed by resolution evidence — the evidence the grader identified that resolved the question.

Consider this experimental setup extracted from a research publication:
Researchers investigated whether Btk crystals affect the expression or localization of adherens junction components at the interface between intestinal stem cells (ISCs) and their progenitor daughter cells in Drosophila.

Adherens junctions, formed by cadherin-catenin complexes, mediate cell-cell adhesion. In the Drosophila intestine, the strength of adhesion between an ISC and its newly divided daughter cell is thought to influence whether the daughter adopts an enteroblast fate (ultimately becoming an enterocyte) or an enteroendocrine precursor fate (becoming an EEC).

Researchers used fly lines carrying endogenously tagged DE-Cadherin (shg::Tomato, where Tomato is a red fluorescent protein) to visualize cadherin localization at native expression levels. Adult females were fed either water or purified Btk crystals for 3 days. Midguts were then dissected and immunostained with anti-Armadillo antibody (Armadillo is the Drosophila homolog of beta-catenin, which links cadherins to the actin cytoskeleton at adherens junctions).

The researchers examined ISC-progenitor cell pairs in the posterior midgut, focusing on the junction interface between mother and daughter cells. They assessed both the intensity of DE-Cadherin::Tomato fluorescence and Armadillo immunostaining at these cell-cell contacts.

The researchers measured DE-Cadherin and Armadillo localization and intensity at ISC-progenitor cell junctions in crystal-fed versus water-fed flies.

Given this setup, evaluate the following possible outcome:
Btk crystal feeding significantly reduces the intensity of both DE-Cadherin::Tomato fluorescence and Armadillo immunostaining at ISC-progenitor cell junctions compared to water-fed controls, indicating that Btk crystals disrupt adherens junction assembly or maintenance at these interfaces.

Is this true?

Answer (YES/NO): YES